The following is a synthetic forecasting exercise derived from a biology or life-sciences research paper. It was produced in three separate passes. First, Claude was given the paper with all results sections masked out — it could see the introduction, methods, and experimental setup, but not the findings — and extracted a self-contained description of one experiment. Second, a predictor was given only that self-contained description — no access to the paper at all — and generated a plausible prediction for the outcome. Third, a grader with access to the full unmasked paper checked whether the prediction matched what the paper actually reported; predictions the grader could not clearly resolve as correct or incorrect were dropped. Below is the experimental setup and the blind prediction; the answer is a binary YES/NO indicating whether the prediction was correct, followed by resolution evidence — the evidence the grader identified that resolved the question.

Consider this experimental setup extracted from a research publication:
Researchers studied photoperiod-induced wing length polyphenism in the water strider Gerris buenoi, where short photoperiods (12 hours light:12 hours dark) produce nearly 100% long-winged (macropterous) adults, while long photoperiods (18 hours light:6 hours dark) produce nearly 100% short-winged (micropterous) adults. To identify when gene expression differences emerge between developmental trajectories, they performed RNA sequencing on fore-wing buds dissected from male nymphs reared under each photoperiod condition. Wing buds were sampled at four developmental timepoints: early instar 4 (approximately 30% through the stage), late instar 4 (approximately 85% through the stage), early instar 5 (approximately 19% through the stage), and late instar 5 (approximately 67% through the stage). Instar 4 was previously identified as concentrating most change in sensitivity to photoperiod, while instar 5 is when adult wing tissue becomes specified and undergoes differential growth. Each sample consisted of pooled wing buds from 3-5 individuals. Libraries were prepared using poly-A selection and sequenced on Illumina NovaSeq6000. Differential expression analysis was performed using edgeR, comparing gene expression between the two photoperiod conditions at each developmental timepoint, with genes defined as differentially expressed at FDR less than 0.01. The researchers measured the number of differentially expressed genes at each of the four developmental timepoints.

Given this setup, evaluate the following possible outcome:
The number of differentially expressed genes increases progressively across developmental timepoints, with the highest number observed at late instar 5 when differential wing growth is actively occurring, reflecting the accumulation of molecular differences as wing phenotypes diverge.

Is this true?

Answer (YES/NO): NO